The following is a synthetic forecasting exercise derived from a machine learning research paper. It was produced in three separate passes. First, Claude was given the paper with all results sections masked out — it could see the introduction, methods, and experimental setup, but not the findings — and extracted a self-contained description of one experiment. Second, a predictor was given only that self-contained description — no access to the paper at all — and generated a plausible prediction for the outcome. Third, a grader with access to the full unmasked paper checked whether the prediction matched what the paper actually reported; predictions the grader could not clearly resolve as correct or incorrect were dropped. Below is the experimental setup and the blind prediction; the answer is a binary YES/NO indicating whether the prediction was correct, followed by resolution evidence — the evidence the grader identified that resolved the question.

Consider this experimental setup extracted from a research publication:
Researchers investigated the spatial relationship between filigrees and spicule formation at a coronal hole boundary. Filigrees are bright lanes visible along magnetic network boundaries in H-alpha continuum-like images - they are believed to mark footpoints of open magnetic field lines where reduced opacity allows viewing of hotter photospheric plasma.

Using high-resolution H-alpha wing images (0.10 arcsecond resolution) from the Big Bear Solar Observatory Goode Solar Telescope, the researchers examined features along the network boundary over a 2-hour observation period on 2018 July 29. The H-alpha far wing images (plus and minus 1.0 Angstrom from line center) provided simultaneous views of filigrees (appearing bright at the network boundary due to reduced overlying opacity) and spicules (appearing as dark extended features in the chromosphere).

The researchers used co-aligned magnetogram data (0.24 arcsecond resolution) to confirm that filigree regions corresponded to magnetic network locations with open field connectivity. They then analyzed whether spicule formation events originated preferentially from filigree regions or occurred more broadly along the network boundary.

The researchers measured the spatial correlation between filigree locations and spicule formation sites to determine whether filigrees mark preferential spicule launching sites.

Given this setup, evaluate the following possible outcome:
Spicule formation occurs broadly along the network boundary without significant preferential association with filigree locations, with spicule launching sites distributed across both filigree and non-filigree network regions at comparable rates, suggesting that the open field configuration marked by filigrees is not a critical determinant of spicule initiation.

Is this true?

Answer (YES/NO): NO